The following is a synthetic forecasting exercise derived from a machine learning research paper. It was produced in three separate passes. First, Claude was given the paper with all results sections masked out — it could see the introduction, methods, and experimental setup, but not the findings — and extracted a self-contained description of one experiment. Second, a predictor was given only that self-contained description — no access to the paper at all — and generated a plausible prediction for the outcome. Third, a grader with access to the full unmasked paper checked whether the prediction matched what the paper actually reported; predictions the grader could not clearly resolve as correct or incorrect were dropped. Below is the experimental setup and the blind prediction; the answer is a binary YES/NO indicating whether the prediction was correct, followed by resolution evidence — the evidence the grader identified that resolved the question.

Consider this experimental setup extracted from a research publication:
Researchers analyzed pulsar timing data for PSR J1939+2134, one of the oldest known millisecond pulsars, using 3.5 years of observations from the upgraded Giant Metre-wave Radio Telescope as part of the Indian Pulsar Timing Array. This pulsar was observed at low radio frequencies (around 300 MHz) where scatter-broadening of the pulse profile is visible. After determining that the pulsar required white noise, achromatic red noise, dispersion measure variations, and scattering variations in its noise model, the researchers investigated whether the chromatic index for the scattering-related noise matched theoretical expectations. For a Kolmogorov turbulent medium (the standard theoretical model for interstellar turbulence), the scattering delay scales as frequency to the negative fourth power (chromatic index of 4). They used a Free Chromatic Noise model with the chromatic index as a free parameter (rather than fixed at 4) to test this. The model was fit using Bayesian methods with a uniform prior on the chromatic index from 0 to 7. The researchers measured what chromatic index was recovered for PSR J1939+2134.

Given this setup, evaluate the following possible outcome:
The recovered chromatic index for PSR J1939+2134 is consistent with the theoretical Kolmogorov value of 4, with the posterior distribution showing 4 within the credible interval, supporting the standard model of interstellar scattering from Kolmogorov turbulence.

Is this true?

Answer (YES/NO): NO